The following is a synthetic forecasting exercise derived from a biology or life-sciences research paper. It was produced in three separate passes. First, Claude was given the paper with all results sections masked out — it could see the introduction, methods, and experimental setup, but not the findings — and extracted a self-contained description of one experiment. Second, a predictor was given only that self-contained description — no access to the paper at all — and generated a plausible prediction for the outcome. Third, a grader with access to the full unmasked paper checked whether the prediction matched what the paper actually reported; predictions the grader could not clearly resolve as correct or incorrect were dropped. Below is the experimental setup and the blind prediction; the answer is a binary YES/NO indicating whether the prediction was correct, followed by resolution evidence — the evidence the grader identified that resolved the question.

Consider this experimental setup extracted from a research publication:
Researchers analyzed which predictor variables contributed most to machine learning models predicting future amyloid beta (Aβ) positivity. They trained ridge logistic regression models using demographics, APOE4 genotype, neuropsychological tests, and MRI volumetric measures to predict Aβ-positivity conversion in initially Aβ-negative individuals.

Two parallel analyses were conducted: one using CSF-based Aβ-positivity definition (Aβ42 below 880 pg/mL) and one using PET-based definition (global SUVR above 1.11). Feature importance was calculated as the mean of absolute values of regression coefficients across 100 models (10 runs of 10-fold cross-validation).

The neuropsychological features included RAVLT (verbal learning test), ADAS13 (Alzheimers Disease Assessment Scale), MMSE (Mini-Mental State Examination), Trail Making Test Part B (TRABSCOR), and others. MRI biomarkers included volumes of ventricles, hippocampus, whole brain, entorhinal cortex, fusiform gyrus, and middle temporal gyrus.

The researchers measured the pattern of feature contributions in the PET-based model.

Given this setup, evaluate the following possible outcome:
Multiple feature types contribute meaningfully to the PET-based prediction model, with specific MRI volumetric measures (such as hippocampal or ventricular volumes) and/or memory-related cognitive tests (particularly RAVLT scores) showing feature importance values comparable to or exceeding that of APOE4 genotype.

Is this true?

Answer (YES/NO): NO